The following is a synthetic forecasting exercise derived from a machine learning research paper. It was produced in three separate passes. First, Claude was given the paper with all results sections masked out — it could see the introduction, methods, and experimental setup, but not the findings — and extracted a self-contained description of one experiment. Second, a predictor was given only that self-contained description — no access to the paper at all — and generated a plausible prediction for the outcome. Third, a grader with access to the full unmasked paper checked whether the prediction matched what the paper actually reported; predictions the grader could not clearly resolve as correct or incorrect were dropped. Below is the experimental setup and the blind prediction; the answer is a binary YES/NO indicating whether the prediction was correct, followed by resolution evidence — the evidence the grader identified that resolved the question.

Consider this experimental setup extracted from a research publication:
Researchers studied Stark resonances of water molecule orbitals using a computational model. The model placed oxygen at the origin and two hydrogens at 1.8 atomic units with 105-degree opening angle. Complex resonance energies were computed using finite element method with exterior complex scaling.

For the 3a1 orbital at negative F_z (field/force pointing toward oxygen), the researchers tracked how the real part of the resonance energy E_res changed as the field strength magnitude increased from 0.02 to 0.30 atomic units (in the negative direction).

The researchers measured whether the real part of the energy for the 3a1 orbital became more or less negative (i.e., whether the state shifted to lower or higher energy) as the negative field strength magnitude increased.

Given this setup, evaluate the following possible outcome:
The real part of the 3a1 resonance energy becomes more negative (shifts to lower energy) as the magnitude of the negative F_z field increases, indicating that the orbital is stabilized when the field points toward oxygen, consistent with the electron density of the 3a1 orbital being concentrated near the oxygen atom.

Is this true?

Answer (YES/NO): YES